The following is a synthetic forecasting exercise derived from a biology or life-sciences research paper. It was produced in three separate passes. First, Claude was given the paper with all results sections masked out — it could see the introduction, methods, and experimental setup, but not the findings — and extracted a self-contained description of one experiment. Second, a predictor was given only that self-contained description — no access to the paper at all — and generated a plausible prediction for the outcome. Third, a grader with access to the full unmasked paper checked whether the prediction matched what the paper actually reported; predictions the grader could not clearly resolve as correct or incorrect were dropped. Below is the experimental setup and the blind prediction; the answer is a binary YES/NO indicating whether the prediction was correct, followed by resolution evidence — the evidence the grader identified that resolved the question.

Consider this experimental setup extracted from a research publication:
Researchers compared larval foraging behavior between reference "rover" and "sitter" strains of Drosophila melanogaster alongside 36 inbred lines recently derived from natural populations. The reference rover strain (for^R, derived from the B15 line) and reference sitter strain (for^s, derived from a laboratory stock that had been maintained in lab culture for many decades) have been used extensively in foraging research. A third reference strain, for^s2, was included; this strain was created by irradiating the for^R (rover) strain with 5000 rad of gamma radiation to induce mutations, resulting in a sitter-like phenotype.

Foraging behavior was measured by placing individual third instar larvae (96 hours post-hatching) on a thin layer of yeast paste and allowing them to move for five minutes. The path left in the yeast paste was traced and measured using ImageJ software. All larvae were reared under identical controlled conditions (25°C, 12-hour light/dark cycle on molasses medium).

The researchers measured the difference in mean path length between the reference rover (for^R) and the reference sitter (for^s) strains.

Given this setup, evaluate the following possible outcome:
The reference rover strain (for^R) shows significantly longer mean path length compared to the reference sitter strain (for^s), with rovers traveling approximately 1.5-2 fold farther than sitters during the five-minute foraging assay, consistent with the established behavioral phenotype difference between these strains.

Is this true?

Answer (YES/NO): YES